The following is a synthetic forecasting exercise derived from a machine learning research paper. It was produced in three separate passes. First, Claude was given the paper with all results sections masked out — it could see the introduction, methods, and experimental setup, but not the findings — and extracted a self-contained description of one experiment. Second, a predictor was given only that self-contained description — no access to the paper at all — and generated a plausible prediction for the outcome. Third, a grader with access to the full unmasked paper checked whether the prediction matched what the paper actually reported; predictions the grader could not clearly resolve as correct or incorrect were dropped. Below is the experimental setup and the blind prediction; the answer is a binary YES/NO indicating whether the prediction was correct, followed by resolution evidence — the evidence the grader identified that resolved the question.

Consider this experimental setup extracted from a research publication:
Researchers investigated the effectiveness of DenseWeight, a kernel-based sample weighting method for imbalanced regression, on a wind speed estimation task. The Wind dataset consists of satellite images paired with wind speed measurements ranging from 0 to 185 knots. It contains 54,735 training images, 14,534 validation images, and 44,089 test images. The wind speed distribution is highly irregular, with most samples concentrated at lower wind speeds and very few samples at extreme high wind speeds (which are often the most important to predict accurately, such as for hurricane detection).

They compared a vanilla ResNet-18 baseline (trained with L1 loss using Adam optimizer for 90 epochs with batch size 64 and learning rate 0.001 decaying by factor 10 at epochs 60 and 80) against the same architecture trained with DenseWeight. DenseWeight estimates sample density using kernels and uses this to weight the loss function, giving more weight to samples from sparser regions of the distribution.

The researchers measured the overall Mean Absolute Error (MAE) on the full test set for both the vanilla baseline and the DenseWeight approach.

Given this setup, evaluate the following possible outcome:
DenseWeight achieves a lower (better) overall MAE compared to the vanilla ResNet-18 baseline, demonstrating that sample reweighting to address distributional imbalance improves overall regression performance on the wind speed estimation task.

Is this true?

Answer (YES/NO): NO